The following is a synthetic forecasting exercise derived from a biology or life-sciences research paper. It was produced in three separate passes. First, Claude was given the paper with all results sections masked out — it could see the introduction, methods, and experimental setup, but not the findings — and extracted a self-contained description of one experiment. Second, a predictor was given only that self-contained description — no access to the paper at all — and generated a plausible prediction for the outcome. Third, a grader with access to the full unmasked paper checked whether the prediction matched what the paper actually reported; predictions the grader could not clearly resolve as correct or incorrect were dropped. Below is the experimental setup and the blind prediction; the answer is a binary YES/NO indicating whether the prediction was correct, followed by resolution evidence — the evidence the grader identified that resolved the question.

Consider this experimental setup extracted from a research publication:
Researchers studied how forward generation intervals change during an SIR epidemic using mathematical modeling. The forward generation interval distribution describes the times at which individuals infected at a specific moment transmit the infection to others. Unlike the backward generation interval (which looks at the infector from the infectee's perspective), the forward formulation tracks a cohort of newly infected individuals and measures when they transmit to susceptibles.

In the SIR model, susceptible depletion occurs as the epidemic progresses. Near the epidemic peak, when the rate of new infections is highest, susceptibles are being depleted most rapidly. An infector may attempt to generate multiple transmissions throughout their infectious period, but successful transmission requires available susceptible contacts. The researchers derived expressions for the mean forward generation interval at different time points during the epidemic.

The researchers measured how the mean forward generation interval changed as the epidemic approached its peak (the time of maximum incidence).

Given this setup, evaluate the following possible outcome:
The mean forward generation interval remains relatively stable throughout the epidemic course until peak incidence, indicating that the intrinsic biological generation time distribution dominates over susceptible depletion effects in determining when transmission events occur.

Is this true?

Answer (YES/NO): NO